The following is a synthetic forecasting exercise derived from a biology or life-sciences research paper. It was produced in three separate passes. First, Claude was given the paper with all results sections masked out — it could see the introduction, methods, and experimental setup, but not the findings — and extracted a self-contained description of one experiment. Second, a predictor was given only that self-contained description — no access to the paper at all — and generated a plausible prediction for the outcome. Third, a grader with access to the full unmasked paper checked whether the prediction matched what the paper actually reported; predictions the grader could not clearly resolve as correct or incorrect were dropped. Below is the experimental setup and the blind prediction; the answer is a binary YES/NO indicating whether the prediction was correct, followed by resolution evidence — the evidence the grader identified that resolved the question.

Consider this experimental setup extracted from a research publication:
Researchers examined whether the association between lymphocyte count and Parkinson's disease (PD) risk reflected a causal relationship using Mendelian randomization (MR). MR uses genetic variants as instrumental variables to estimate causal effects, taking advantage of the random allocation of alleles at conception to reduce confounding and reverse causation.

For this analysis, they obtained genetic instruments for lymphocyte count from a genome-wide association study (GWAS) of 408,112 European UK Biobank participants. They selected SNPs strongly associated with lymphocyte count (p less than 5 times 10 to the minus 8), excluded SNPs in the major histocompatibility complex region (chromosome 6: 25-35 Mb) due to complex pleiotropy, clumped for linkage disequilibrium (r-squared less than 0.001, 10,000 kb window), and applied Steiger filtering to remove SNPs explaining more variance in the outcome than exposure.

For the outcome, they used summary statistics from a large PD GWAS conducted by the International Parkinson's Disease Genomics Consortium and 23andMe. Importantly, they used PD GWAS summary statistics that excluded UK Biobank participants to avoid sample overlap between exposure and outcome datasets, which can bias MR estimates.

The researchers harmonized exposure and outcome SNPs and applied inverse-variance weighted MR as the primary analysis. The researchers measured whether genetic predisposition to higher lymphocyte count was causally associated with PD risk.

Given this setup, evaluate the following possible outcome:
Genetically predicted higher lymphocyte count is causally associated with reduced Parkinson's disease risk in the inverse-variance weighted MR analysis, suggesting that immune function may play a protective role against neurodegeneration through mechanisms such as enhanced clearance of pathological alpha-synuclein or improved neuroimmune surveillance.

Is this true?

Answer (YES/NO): YES